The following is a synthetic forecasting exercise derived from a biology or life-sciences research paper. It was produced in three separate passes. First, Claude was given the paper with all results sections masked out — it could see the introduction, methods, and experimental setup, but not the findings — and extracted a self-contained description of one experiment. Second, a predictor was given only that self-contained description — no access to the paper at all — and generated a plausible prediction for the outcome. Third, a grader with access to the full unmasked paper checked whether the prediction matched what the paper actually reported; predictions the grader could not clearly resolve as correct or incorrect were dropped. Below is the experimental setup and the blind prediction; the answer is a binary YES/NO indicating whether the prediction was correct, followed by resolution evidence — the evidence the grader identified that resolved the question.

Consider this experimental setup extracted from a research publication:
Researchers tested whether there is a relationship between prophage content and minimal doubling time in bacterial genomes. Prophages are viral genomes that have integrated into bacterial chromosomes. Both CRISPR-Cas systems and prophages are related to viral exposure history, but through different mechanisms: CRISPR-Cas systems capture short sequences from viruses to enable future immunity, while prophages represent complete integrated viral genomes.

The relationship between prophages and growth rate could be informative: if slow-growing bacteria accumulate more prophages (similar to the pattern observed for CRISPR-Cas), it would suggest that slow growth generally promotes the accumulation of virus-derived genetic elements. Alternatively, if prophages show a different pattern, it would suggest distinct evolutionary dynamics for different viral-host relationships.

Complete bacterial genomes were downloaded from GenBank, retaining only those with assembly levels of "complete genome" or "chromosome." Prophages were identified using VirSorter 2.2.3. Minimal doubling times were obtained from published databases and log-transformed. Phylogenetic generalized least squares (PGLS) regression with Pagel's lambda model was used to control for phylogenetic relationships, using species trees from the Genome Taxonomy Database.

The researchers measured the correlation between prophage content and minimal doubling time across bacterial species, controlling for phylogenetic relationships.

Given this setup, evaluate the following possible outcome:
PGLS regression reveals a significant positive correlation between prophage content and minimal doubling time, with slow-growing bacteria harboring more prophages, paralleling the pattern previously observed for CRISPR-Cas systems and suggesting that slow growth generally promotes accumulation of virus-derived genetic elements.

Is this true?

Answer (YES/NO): NO